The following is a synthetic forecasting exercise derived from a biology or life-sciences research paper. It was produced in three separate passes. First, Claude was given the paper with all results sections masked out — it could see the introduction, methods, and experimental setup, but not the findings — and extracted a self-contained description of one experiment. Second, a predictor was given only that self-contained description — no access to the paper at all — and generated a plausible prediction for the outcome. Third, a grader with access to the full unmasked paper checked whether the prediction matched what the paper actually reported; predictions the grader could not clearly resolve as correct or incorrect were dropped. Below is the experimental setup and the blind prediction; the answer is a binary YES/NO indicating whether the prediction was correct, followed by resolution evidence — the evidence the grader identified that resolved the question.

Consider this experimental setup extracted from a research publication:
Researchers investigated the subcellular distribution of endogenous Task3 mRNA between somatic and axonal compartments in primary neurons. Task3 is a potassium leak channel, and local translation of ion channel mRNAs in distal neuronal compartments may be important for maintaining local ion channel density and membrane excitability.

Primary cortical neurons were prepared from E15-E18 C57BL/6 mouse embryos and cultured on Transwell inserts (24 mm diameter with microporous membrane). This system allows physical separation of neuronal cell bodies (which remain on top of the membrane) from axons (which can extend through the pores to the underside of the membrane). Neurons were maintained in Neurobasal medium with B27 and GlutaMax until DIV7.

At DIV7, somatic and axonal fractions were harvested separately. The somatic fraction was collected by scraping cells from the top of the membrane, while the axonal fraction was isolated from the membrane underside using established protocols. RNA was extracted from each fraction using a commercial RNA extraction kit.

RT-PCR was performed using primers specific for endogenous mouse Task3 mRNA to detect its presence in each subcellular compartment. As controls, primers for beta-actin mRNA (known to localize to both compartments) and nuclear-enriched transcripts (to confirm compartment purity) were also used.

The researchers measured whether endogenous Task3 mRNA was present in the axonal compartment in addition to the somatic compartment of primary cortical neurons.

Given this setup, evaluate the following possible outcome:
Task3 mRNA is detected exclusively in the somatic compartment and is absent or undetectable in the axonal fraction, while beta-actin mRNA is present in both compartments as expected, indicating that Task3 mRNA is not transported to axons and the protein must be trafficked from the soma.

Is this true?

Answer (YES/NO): NO